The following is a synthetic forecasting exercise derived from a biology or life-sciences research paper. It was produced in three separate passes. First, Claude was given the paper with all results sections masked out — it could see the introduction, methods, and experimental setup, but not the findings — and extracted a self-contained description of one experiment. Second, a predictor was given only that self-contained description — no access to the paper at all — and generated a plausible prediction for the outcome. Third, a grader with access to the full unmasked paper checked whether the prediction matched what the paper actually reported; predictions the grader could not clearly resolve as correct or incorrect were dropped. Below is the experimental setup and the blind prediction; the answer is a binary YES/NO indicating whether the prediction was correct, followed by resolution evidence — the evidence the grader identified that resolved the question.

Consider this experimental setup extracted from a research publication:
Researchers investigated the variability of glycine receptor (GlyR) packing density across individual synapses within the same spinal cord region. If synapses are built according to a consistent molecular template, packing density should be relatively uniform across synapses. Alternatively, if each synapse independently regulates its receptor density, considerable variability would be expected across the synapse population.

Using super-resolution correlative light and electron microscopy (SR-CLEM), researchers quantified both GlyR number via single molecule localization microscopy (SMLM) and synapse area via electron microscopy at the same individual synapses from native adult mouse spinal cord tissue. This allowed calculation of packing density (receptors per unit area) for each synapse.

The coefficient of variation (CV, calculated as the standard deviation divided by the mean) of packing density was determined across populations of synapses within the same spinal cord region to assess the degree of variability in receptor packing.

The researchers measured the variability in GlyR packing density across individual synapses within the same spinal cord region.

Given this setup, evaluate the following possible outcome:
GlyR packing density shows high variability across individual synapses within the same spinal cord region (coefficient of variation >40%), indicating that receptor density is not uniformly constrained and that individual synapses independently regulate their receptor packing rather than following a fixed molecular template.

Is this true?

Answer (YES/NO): NO